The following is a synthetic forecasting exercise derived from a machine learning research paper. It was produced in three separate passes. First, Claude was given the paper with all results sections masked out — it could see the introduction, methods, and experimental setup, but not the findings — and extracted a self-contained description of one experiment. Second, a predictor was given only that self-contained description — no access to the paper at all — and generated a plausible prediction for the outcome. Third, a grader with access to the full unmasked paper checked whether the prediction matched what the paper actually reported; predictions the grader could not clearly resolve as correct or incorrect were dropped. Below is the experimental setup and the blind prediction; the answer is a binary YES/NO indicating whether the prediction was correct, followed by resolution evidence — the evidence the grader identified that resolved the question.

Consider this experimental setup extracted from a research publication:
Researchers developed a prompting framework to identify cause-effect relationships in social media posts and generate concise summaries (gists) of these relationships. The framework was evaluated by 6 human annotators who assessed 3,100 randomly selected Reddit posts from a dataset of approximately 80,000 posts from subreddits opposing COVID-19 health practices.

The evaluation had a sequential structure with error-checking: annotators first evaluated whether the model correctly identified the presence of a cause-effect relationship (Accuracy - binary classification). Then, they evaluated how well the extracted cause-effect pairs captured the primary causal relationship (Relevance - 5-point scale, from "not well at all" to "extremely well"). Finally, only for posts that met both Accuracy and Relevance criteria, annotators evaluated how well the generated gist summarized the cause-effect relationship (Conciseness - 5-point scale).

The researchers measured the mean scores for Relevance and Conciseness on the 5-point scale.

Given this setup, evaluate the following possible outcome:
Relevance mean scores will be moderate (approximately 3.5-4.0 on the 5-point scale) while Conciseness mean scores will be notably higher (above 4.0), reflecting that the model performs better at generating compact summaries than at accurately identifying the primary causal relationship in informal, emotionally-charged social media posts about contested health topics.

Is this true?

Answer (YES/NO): NO